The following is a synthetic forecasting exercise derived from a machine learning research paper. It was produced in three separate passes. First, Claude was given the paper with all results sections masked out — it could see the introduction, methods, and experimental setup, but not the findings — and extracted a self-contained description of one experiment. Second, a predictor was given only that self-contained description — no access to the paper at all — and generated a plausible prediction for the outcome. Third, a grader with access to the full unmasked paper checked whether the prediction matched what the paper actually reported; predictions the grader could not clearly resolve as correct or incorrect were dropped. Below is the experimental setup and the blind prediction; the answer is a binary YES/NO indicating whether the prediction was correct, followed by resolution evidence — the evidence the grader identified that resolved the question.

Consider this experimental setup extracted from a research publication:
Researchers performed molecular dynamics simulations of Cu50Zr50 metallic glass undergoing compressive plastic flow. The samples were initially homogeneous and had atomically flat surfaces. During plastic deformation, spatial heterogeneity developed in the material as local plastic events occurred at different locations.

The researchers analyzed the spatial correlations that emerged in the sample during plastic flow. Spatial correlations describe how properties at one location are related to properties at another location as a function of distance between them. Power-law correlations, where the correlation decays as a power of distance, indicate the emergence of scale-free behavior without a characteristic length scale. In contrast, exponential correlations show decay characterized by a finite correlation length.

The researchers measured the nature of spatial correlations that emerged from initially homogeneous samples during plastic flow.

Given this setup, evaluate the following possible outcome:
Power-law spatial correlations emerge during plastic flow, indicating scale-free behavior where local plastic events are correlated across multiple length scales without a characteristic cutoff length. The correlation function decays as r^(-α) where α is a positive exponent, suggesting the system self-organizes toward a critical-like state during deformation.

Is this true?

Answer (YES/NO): YES